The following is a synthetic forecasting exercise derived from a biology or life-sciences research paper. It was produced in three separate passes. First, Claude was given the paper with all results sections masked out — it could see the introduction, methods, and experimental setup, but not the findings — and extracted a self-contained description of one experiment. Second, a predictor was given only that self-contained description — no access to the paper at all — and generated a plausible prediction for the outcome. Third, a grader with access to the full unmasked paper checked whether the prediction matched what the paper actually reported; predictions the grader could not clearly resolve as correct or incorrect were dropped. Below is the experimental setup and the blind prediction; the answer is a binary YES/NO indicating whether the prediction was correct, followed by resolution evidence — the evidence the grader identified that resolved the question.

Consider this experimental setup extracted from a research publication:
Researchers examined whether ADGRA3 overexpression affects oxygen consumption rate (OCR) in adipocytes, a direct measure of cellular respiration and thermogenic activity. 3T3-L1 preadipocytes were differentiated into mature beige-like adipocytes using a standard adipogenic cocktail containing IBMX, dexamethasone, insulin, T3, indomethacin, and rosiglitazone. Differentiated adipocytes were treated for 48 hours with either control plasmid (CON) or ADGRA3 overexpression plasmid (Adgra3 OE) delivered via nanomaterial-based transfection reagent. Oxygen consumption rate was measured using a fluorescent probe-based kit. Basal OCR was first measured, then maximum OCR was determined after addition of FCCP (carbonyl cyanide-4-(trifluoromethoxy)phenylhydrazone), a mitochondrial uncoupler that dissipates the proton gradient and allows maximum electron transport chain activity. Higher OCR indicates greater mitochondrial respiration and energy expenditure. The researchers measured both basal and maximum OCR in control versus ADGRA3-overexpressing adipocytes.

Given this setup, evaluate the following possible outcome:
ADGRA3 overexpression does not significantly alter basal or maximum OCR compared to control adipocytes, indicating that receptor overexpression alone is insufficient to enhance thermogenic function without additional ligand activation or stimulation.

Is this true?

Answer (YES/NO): NO